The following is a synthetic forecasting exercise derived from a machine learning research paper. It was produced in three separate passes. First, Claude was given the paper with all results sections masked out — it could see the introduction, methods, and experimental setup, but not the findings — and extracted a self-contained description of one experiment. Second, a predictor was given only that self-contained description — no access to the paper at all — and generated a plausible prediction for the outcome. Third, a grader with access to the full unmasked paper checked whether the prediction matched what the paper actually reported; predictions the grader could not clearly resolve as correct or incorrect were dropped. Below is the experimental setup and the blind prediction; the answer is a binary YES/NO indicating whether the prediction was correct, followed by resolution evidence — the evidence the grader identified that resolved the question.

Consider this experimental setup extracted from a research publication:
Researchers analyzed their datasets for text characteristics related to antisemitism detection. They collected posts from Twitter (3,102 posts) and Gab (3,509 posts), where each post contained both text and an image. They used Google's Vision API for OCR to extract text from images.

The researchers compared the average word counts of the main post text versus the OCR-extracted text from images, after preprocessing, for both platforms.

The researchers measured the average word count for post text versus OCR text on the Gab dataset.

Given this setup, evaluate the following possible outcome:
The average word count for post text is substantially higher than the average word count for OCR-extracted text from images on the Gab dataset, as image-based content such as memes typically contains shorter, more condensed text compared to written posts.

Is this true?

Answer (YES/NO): NO